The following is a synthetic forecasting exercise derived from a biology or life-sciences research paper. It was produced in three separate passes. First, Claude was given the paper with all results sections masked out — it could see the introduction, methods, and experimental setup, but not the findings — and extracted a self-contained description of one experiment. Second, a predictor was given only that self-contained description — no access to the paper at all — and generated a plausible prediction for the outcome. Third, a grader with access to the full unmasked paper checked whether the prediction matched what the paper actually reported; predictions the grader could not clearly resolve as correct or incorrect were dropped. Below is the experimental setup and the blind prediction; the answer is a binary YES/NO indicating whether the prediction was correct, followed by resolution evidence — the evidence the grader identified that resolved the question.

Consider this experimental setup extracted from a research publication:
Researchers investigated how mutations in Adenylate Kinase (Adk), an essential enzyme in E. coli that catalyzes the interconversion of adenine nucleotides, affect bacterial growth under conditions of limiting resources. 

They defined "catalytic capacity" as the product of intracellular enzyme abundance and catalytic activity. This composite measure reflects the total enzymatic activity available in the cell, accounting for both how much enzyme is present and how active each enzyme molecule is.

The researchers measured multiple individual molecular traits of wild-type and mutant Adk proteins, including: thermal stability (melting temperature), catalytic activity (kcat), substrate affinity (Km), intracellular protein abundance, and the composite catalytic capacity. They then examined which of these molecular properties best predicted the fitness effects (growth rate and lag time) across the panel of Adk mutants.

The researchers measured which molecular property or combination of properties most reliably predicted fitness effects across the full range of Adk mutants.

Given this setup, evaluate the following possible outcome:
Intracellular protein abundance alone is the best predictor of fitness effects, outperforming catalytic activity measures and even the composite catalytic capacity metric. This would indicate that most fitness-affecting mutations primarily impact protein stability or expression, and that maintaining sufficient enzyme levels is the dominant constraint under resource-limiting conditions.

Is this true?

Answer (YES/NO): NO